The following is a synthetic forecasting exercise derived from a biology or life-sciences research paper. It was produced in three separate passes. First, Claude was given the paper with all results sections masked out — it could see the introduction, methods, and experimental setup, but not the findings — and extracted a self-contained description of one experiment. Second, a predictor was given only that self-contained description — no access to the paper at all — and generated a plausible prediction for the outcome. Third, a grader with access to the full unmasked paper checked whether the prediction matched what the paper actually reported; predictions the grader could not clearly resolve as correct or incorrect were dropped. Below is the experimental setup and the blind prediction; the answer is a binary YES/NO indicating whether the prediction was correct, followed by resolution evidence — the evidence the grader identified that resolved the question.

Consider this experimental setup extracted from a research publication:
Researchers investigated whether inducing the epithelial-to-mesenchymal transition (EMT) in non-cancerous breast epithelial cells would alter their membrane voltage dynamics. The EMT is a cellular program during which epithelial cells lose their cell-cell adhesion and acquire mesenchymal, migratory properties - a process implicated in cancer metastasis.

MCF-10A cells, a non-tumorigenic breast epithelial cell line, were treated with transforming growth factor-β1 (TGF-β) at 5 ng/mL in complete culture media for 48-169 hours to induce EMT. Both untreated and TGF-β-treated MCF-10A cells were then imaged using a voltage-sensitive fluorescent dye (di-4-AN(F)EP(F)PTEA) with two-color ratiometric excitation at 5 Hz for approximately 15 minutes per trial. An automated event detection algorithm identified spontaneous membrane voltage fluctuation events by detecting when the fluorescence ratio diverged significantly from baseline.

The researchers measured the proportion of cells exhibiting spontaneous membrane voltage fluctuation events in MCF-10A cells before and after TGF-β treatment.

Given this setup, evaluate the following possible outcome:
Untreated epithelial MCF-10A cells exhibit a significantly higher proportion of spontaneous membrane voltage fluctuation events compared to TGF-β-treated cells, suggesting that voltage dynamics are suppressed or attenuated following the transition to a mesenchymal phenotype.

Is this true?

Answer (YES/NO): NO